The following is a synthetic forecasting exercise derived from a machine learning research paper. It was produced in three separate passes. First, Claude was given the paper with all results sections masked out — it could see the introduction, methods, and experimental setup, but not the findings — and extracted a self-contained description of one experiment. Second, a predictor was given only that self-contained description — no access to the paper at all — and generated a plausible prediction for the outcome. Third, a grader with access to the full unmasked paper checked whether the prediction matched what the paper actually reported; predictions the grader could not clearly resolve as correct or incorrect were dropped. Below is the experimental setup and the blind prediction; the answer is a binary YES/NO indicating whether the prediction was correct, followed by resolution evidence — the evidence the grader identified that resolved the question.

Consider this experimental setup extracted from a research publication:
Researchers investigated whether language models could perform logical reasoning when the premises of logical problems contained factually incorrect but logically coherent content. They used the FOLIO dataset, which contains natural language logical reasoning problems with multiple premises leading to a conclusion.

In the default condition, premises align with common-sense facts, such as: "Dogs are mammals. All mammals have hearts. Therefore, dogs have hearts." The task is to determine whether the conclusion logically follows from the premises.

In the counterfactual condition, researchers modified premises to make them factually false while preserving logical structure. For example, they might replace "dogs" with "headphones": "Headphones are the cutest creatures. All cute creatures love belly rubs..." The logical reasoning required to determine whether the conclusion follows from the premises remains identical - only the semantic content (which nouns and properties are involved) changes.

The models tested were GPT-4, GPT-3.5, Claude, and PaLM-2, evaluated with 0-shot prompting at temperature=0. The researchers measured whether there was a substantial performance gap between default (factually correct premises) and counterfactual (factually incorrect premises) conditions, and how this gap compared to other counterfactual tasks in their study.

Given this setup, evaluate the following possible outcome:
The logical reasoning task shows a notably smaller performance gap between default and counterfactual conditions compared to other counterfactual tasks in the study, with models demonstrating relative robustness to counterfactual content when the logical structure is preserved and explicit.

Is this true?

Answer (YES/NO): YES